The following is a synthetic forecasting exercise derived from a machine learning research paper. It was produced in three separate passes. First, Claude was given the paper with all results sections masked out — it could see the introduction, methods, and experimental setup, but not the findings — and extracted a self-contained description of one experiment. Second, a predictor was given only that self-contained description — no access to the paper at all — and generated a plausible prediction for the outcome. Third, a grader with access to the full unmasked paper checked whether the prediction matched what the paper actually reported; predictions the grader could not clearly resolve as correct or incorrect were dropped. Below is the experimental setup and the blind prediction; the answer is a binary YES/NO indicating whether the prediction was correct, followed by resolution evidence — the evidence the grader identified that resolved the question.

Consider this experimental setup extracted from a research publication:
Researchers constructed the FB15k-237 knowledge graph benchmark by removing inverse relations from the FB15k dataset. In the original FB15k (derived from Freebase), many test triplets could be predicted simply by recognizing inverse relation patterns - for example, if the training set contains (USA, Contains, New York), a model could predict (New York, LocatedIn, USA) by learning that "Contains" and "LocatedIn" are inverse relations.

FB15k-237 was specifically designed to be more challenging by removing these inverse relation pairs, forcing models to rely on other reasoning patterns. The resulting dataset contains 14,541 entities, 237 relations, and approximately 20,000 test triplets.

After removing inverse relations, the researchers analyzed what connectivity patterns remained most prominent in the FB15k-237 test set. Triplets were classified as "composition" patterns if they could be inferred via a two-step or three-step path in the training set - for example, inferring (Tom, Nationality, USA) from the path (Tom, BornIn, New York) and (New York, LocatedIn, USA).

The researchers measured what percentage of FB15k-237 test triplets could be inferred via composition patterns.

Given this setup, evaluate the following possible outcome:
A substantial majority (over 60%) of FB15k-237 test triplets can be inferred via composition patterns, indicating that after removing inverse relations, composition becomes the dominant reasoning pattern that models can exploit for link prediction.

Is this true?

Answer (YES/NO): YES